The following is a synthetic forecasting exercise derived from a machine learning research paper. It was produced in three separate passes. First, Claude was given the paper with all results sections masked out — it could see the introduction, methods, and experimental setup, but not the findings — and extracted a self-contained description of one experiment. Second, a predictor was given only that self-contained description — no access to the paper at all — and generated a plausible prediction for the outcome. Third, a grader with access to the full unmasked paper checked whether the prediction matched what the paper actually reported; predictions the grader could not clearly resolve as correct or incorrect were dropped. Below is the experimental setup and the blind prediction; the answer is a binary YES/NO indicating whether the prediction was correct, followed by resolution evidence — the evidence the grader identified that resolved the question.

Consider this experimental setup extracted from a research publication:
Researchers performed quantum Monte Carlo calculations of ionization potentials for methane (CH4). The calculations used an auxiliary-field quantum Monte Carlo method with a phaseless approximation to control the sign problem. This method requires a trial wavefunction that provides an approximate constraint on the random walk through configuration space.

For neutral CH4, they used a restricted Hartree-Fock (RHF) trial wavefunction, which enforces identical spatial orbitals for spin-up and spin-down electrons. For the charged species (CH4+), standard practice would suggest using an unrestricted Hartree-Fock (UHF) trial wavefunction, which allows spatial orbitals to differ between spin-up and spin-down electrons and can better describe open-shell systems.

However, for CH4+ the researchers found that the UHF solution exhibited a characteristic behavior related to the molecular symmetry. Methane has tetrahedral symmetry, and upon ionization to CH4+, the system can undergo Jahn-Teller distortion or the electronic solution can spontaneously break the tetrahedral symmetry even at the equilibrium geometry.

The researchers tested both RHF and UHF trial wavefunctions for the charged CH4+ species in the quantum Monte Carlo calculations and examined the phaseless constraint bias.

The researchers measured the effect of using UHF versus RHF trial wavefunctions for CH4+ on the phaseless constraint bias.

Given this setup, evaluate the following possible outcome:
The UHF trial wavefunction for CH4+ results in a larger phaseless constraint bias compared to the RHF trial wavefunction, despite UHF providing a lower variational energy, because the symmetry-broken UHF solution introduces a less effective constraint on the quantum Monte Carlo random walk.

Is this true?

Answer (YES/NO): YES